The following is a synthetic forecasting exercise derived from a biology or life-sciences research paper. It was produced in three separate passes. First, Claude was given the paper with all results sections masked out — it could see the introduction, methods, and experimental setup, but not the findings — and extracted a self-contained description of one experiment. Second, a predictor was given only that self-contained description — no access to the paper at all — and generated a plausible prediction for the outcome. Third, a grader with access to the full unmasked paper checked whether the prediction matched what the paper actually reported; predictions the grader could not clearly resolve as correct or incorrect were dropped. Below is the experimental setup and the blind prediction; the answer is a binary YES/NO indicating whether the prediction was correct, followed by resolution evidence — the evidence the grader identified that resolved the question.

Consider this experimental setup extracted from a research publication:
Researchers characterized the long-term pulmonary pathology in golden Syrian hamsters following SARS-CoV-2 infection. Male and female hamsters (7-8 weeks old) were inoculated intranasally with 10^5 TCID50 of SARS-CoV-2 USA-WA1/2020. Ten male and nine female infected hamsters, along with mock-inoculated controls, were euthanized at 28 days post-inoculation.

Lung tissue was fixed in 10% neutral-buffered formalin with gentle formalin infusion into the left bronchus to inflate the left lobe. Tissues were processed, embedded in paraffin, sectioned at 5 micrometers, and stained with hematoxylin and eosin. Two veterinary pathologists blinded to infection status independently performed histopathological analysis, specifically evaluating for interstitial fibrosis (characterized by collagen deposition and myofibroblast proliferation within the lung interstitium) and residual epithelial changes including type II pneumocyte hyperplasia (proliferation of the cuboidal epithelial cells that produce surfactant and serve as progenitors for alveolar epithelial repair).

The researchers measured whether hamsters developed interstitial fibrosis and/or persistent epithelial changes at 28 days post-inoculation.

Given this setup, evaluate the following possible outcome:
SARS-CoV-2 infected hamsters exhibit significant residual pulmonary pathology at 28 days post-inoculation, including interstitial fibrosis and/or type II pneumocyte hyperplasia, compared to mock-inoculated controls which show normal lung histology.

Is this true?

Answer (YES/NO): NO